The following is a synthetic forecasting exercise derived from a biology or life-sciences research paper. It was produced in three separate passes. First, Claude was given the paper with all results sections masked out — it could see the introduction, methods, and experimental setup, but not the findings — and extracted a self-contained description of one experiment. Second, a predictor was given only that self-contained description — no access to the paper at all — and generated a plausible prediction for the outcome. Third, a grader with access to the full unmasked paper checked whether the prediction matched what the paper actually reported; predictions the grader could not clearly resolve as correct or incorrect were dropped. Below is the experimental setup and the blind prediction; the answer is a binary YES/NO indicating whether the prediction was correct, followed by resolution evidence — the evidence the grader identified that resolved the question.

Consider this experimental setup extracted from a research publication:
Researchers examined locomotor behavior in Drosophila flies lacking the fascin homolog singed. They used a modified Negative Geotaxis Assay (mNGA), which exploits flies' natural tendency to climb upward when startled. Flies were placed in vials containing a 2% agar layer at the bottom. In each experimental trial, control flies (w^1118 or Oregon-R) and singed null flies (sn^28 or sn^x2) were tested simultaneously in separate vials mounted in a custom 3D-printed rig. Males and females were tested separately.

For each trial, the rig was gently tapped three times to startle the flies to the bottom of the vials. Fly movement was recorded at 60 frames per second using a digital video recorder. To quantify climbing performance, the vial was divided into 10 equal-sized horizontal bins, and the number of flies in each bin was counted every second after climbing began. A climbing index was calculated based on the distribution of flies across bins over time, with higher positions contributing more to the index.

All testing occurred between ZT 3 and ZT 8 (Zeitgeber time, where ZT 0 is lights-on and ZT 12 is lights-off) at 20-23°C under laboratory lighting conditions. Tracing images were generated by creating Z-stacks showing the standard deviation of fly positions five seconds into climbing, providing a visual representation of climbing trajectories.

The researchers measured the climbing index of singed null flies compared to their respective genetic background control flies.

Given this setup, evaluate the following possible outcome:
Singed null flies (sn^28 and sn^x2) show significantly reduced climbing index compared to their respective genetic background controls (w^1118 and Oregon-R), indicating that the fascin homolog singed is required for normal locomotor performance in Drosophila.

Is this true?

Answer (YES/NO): YES